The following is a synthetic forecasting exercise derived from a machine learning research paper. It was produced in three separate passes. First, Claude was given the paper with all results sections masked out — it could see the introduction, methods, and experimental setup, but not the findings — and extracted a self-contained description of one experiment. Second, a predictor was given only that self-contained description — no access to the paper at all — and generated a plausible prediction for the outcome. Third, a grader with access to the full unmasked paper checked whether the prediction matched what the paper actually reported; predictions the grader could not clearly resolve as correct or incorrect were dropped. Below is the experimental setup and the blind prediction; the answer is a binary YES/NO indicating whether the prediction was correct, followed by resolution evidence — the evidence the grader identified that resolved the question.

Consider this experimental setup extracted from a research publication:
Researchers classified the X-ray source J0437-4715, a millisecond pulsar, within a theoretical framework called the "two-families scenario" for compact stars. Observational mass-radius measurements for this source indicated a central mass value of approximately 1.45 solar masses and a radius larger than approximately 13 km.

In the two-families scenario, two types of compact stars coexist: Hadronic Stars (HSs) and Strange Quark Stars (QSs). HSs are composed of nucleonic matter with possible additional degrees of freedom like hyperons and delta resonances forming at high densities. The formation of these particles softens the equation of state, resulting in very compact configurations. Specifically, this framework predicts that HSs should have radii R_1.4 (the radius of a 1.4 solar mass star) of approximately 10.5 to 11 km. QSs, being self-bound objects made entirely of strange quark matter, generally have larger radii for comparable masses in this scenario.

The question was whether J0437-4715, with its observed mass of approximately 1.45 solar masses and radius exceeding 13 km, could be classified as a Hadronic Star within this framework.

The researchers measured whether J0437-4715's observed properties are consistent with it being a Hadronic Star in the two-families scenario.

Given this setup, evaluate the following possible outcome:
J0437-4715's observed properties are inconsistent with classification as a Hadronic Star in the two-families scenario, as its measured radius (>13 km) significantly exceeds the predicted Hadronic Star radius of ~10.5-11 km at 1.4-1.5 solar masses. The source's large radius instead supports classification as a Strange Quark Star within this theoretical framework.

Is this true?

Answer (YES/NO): YES